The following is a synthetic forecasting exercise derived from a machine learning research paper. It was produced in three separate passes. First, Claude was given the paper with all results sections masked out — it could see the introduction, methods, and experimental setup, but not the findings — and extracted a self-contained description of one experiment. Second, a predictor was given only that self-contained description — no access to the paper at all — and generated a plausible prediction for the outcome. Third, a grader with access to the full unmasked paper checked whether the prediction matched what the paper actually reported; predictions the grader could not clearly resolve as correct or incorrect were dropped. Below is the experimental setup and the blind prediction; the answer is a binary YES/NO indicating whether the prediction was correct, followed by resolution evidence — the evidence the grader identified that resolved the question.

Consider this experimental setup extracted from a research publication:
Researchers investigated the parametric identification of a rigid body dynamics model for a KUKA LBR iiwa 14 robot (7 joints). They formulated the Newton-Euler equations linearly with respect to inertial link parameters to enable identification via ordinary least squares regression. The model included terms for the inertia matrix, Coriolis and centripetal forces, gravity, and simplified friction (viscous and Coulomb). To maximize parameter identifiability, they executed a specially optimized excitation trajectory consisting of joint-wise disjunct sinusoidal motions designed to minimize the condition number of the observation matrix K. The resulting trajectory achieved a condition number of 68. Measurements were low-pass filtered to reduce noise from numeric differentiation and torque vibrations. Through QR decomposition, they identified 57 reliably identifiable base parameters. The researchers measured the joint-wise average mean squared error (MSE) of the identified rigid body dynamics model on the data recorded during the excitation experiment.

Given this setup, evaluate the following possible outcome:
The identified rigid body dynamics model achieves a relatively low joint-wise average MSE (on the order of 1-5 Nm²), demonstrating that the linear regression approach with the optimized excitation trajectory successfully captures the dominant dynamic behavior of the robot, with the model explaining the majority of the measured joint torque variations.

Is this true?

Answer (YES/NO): NO